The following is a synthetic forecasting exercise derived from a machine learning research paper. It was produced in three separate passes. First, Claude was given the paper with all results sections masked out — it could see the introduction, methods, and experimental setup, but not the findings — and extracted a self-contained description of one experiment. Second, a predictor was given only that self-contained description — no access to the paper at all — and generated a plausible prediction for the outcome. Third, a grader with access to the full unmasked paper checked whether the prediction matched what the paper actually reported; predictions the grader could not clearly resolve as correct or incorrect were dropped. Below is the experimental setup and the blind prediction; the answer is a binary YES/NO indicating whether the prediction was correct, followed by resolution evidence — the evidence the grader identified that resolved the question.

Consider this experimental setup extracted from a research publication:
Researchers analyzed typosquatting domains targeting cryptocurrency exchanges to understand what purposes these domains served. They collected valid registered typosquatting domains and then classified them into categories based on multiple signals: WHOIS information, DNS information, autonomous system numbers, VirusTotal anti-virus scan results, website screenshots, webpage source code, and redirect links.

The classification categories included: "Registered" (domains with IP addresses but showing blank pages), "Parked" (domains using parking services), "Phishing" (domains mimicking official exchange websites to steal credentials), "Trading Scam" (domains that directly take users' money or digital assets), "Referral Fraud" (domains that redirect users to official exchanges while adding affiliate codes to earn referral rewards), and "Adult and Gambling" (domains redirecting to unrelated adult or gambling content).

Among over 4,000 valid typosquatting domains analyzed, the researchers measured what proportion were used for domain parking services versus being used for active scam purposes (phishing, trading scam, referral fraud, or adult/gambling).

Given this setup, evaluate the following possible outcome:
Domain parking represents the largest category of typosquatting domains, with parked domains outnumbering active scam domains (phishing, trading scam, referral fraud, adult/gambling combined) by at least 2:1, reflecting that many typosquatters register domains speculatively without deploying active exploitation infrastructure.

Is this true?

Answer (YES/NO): NO